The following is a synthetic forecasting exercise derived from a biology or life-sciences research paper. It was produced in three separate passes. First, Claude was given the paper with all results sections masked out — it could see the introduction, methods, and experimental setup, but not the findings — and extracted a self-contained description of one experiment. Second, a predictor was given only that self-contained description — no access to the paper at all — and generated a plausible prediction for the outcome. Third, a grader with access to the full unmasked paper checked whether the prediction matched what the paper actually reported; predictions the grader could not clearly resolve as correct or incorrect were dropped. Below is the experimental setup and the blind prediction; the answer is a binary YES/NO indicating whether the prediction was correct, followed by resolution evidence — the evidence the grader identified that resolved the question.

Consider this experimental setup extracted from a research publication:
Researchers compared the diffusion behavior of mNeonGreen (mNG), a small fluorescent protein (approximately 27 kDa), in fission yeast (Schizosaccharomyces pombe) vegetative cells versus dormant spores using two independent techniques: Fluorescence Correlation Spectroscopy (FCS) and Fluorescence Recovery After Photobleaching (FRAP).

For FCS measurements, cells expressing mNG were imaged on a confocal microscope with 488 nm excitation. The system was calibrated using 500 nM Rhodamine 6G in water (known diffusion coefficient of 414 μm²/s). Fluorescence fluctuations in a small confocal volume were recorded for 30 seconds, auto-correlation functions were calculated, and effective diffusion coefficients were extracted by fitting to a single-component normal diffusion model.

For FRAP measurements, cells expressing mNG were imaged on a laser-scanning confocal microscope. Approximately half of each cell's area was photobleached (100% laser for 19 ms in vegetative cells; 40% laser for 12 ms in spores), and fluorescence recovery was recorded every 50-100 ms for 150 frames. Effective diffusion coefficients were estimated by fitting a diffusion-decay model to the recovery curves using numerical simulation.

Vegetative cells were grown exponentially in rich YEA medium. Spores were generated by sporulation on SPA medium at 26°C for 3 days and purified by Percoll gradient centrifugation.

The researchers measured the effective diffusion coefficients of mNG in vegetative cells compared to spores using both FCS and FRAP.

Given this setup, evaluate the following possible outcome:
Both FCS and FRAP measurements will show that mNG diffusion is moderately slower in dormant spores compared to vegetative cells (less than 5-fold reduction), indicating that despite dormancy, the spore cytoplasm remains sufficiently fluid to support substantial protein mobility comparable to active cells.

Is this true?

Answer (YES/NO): NO